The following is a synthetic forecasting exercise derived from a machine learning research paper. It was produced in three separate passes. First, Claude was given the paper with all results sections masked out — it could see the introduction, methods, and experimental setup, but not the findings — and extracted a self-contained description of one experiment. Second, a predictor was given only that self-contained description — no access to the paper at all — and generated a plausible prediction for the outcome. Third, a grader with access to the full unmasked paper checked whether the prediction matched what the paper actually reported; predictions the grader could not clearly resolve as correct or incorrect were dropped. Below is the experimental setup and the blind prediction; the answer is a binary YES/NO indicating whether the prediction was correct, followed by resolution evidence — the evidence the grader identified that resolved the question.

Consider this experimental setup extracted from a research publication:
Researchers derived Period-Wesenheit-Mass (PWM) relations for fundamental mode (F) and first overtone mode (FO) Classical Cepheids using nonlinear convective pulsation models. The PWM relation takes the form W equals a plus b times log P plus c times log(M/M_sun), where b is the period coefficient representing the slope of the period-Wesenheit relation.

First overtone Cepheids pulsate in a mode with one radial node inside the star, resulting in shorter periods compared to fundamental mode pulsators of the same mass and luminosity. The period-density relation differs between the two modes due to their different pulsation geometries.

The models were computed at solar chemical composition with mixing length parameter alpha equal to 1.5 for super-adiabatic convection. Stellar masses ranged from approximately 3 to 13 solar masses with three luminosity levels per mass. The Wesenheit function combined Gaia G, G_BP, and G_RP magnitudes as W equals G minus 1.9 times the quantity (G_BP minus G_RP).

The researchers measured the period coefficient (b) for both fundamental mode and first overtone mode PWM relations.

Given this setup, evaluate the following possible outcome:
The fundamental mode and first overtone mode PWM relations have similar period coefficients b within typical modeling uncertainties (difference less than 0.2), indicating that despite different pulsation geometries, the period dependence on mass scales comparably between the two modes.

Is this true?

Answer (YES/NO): NO